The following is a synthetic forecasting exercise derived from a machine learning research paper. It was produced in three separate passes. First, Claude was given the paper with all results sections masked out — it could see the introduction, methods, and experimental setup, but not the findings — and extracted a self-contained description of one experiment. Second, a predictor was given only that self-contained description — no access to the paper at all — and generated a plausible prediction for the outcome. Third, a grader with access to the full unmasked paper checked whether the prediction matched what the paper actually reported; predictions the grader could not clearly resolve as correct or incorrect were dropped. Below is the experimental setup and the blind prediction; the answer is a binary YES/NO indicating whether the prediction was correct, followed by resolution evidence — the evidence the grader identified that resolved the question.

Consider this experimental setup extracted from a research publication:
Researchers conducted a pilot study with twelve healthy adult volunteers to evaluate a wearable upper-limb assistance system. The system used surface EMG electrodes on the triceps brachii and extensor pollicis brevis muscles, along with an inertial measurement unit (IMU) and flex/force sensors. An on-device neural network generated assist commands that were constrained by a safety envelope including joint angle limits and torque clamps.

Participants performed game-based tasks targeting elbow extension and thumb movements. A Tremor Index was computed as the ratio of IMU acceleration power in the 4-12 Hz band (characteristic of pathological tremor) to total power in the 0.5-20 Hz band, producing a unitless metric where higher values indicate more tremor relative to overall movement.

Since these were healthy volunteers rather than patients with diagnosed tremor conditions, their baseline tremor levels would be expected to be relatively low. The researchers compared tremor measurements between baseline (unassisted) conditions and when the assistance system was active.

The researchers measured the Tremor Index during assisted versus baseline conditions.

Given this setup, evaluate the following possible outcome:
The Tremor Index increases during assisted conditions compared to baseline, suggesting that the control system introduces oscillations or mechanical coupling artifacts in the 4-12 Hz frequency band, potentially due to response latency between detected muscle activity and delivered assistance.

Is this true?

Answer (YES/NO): NO